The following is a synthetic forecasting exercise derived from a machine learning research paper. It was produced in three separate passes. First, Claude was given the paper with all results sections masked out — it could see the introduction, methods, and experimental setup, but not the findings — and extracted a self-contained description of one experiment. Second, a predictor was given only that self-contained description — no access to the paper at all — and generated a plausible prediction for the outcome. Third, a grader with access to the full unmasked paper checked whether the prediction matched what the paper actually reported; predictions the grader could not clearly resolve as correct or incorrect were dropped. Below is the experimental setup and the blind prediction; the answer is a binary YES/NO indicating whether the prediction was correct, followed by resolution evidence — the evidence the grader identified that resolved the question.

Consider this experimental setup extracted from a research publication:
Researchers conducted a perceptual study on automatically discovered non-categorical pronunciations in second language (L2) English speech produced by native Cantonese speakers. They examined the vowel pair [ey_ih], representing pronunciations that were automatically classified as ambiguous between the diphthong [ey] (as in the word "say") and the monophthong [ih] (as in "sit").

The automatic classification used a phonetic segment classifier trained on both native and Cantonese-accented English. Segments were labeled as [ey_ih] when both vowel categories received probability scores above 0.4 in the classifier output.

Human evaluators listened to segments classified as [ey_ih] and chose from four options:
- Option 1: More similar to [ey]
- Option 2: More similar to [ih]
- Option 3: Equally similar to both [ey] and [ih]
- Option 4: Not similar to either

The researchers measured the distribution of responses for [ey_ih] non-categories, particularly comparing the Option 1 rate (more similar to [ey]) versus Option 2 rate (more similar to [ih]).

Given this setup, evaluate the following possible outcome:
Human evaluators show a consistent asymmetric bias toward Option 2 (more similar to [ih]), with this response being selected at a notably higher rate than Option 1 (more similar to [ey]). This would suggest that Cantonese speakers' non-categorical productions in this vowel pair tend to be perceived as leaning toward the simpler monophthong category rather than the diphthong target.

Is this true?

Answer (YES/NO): NO